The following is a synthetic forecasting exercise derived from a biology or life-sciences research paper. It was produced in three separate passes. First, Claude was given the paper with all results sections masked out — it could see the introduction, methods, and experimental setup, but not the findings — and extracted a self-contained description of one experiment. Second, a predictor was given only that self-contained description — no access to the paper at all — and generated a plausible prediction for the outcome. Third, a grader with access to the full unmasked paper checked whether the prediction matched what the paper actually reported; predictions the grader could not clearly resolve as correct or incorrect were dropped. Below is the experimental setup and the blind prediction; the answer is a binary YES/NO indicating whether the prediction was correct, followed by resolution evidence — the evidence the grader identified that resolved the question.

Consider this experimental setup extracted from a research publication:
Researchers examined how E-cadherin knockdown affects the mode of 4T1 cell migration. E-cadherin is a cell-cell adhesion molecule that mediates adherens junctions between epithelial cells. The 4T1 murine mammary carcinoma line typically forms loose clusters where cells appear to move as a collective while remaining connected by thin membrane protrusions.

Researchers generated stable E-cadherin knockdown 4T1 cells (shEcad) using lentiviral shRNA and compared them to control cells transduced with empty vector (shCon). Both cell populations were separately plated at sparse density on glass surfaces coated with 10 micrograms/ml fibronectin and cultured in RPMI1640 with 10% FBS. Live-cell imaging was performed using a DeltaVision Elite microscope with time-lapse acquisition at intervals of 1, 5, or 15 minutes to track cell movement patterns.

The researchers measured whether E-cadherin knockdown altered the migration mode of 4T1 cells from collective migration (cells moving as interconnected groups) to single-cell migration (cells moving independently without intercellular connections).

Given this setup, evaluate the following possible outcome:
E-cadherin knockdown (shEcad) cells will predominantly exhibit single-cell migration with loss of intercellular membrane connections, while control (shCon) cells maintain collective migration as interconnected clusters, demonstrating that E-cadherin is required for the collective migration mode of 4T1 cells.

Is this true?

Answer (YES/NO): YES